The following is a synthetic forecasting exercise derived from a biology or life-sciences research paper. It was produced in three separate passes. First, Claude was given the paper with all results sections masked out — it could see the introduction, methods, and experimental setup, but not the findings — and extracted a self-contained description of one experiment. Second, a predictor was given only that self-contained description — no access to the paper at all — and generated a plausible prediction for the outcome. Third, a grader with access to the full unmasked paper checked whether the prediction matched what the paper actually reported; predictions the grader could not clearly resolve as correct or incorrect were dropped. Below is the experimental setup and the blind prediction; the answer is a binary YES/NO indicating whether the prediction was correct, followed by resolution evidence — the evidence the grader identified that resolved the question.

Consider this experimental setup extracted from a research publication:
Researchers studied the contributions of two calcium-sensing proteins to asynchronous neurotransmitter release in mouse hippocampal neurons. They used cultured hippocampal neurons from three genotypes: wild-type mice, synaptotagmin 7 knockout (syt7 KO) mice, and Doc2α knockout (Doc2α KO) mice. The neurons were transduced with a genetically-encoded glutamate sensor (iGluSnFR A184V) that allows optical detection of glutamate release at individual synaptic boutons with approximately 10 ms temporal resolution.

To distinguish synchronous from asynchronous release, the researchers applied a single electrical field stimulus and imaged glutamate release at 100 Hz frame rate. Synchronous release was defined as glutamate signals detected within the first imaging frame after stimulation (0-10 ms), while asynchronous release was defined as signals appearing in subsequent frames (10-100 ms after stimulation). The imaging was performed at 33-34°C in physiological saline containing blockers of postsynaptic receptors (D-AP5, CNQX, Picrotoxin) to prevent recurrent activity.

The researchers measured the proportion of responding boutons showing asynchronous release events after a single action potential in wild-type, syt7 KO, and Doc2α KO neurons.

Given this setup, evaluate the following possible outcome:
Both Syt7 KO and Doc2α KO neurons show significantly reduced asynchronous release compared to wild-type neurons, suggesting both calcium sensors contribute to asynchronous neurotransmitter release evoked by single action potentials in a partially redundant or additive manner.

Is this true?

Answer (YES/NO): NO